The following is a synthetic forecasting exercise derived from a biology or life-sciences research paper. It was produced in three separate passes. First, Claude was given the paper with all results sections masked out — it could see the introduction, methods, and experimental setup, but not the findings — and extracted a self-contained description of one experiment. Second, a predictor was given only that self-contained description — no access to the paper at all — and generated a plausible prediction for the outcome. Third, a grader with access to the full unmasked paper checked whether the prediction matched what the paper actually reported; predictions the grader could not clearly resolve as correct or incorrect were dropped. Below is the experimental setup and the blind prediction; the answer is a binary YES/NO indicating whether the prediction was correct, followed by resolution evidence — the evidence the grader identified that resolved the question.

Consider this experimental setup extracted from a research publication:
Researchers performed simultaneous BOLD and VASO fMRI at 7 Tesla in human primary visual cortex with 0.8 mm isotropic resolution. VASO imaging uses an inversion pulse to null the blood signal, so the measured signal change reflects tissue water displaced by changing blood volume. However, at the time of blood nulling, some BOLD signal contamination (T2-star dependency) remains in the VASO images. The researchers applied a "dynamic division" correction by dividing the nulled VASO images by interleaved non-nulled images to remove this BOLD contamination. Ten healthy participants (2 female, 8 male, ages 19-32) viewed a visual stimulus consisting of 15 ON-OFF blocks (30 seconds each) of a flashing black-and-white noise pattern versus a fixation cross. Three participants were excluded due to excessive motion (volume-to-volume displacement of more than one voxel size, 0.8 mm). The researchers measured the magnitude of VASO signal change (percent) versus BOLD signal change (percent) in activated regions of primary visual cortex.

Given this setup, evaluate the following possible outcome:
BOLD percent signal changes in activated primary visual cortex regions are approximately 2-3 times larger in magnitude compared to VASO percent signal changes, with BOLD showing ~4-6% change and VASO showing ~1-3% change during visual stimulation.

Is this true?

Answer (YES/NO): NO